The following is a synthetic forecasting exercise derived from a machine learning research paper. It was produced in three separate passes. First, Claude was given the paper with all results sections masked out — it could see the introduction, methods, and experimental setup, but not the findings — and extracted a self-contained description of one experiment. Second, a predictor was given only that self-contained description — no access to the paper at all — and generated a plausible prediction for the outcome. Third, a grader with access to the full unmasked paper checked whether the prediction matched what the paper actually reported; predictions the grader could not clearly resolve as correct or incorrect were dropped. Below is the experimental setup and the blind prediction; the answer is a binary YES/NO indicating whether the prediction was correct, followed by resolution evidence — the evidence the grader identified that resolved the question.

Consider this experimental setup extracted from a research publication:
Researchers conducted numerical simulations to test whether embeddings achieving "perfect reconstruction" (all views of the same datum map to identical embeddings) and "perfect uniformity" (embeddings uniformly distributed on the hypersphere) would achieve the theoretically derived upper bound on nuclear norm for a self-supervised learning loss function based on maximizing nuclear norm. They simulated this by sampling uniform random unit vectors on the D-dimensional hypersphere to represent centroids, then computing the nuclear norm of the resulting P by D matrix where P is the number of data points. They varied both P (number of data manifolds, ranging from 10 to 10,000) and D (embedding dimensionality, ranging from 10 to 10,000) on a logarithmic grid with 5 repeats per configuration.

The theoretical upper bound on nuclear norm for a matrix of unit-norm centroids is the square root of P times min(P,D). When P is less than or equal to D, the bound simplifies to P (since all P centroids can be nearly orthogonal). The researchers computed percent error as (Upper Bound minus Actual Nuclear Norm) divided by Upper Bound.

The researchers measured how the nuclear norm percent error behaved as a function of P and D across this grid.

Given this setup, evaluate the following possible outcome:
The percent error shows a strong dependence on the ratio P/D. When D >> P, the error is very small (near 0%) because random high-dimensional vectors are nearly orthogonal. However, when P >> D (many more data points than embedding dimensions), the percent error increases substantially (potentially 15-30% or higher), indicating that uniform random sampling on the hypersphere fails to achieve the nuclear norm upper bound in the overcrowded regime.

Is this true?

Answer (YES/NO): NO